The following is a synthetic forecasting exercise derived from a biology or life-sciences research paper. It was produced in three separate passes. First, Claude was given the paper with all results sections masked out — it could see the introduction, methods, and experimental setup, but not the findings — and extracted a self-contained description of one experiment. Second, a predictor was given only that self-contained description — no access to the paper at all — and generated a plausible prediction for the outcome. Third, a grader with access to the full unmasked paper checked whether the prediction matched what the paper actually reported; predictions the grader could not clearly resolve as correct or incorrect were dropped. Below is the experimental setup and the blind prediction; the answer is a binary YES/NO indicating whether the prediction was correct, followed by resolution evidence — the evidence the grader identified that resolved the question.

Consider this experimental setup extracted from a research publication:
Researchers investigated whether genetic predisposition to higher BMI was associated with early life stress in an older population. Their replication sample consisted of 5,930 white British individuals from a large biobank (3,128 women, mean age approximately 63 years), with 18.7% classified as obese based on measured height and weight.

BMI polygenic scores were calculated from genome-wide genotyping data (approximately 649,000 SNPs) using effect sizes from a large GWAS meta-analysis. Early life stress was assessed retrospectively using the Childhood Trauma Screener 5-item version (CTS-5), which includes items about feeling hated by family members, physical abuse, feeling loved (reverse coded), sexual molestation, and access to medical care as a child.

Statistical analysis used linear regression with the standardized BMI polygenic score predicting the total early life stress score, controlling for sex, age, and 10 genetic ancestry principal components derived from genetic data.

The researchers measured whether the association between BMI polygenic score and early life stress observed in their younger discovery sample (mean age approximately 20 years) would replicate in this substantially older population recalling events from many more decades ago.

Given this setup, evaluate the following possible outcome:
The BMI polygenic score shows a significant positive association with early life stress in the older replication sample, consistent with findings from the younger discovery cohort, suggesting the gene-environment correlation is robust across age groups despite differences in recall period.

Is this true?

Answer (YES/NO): YES